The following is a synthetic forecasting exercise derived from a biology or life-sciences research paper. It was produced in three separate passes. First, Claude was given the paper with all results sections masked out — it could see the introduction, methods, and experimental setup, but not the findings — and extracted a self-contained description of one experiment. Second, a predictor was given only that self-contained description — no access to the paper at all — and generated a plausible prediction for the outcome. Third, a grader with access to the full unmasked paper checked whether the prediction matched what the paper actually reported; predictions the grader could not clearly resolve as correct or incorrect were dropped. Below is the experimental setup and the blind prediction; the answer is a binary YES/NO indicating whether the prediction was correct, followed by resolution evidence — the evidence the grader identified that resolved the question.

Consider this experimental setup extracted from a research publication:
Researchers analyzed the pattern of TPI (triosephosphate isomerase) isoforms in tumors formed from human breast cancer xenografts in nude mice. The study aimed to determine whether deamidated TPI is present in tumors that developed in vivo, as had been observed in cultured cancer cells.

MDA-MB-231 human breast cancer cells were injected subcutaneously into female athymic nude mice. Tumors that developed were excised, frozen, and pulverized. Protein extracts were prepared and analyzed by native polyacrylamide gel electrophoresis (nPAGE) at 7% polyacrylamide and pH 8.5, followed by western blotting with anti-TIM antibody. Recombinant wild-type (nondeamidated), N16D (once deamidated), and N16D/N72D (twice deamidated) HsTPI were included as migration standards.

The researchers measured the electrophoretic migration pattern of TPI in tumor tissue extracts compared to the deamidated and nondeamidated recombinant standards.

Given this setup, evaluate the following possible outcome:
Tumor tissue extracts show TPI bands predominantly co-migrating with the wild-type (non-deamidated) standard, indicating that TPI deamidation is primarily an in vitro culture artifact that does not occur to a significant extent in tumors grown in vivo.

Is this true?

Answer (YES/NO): NO